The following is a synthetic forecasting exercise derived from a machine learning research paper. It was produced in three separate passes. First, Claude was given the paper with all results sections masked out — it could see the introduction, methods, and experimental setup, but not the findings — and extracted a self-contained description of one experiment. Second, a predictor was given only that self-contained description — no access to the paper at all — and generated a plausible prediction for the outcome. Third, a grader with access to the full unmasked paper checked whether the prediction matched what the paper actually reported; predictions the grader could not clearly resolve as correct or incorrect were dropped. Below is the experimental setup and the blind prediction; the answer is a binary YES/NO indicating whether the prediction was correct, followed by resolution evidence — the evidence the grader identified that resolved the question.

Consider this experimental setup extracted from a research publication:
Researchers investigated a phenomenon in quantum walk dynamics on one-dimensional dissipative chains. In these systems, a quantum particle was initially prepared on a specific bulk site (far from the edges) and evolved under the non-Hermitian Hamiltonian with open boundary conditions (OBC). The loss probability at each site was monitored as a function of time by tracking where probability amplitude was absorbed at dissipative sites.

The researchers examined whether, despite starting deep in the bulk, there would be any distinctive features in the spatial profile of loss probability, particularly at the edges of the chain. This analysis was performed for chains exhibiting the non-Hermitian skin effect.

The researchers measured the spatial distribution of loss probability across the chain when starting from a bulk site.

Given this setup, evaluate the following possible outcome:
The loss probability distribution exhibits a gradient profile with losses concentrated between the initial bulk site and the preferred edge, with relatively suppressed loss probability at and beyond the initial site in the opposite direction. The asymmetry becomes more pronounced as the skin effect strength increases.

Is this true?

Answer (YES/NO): NO